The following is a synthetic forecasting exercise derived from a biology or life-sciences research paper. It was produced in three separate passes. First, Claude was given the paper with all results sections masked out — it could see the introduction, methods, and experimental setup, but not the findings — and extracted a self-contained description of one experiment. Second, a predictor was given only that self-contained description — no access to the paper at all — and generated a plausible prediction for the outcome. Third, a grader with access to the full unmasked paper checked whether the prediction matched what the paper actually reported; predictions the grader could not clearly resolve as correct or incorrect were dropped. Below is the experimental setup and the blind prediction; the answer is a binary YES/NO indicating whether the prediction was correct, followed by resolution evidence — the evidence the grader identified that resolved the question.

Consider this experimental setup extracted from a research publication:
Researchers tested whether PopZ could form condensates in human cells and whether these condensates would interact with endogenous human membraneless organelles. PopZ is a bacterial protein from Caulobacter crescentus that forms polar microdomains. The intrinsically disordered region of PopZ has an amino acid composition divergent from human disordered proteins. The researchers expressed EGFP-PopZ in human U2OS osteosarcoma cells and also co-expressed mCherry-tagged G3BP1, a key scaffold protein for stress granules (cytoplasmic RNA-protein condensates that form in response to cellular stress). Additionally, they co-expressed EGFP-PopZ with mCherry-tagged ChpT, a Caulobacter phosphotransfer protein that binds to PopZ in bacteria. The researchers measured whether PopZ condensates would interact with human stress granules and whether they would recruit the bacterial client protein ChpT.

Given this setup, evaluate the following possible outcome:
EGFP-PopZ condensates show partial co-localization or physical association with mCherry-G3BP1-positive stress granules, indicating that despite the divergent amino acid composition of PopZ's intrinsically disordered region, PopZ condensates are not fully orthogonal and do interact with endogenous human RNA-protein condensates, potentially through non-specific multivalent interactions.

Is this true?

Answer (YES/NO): NO